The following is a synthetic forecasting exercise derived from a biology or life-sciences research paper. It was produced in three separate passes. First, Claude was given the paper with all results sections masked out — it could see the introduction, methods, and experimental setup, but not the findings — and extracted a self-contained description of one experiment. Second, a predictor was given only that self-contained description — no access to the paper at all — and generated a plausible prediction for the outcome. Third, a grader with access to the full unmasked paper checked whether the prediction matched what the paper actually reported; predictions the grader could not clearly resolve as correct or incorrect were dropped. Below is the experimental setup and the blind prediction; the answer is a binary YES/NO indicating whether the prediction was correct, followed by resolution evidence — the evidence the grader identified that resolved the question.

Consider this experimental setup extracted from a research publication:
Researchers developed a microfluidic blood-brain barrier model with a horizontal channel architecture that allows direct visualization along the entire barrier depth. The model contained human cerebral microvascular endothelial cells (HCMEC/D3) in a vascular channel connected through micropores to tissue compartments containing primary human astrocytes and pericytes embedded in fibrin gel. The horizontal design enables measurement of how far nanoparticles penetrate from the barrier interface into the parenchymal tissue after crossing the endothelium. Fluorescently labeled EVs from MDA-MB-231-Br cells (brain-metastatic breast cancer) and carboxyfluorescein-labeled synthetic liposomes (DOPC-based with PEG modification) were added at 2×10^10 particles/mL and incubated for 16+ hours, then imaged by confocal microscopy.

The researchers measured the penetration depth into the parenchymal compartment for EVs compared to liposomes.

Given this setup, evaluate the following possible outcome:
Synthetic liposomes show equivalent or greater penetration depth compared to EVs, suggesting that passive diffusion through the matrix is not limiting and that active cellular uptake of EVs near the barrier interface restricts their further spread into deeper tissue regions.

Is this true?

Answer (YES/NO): NO